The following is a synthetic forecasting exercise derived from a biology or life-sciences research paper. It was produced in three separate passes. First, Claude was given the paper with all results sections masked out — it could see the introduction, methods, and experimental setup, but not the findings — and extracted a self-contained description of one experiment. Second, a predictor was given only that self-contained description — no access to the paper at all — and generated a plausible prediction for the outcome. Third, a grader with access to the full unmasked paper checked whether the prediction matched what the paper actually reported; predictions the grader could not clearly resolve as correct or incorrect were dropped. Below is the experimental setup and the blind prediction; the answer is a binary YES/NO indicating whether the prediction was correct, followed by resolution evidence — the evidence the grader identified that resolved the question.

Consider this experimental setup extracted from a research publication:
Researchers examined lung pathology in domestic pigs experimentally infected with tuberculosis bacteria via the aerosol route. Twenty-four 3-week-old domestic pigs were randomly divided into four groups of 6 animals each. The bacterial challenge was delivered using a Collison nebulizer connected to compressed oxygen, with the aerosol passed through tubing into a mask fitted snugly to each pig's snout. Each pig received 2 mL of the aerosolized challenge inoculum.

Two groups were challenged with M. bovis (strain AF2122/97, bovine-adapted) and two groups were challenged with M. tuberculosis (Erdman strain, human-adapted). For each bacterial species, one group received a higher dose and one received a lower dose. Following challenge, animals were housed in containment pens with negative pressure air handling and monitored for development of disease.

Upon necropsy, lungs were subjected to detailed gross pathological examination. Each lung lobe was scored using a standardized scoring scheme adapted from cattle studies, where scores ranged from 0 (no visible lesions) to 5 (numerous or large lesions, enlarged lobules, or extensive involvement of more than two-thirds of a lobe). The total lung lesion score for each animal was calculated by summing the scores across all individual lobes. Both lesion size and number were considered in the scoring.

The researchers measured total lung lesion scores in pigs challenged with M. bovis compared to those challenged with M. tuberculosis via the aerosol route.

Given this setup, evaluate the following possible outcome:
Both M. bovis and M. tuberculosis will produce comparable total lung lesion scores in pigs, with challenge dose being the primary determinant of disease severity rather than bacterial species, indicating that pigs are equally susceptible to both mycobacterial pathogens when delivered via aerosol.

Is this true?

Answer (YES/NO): NO